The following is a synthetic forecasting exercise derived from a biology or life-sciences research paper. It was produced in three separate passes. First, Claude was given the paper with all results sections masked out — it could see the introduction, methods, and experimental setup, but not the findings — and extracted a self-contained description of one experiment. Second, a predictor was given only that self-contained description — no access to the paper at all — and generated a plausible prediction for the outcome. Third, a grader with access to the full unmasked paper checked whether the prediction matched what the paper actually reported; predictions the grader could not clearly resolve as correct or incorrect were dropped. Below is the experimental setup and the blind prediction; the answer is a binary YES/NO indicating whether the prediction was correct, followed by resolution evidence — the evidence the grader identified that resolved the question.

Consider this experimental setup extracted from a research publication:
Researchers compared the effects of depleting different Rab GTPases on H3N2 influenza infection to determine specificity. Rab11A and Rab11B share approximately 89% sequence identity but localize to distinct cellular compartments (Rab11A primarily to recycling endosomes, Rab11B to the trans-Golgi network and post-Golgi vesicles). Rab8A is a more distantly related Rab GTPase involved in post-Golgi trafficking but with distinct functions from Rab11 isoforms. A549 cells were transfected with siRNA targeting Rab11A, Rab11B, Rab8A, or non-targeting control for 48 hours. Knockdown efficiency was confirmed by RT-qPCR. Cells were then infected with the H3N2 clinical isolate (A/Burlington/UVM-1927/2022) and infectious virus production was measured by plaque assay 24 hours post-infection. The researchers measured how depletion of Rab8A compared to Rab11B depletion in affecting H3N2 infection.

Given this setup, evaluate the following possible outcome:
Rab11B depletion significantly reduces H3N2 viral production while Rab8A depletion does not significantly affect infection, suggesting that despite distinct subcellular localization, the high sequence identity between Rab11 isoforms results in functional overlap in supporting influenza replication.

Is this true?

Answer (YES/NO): YES